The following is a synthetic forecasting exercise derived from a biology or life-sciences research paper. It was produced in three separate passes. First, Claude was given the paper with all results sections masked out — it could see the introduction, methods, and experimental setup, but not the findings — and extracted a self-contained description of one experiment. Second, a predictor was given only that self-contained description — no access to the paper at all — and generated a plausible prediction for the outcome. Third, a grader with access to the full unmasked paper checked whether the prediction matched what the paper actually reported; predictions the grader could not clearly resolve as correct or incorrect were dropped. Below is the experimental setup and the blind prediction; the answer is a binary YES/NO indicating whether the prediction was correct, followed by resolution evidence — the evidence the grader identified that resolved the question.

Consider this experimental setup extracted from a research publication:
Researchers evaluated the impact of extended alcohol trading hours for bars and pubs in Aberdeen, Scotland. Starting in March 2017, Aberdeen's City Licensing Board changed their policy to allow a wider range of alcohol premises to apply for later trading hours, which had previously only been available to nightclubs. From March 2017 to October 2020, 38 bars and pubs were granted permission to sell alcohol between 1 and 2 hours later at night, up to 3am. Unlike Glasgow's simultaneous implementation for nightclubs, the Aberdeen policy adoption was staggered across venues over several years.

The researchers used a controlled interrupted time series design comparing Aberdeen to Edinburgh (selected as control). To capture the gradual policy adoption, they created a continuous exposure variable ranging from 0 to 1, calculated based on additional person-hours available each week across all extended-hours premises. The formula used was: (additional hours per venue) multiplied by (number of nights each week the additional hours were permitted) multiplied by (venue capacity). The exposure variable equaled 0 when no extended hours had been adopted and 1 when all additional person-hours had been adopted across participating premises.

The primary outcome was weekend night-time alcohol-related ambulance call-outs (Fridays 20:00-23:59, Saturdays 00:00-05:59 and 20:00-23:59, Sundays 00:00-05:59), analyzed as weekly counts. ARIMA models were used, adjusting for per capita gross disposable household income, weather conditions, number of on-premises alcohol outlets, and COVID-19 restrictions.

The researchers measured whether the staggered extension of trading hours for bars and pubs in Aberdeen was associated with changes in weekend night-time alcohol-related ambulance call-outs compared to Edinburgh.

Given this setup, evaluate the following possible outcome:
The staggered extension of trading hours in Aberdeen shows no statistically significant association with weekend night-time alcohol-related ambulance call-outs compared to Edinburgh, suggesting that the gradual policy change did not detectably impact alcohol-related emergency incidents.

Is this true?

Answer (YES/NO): NO